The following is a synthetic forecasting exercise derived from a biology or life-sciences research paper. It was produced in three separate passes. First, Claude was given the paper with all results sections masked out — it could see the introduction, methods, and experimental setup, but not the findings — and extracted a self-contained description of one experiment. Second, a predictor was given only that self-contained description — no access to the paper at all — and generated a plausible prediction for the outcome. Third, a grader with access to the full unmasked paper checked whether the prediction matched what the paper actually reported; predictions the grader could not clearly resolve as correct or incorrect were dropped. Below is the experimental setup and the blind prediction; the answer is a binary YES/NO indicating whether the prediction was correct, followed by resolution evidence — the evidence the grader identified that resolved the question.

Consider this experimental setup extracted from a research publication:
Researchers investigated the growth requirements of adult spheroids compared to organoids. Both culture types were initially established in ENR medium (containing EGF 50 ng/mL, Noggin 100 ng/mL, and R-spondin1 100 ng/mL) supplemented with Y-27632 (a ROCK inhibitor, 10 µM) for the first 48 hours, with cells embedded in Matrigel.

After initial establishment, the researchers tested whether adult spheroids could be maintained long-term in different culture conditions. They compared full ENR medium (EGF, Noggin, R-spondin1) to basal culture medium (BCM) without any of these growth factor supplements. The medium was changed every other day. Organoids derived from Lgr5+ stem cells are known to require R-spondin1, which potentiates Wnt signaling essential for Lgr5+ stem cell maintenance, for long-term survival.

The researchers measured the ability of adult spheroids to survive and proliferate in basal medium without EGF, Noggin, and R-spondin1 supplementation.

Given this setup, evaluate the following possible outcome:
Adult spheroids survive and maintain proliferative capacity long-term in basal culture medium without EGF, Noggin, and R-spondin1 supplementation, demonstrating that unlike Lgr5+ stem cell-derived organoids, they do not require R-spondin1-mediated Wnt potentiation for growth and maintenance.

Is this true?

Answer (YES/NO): YES